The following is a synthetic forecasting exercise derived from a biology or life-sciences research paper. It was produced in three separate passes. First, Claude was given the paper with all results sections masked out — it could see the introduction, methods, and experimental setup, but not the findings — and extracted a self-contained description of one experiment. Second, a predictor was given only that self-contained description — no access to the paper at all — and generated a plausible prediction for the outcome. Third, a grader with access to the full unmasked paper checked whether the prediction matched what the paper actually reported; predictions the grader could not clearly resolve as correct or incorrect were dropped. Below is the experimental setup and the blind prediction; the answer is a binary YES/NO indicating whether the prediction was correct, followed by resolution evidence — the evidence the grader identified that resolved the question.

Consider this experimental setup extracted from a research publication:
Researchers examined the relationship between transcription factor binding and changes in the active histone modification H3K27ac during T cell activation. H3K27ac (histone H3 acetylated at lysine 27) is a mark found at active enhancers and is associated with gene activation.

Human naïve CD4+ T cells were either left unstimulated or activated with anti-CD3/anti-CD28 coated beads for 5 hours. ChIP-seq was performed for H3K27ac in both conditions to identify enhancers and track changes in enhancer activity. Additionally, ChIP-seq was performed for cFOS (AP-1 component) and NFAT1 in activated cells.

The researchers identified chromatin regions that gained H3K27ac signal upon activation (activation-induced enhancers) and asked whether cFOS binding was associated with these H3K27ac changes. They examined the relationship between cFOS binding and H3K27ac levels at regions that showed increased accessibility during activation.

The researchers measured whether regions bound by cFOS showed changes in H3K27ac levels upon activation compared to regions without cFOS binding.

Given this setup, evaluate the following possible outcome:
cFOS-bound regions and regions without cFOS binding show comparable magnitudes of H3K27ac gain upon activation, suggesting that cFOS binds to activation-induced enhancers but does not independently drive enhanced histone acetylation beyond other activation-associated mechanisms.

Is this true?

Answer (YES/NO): NO